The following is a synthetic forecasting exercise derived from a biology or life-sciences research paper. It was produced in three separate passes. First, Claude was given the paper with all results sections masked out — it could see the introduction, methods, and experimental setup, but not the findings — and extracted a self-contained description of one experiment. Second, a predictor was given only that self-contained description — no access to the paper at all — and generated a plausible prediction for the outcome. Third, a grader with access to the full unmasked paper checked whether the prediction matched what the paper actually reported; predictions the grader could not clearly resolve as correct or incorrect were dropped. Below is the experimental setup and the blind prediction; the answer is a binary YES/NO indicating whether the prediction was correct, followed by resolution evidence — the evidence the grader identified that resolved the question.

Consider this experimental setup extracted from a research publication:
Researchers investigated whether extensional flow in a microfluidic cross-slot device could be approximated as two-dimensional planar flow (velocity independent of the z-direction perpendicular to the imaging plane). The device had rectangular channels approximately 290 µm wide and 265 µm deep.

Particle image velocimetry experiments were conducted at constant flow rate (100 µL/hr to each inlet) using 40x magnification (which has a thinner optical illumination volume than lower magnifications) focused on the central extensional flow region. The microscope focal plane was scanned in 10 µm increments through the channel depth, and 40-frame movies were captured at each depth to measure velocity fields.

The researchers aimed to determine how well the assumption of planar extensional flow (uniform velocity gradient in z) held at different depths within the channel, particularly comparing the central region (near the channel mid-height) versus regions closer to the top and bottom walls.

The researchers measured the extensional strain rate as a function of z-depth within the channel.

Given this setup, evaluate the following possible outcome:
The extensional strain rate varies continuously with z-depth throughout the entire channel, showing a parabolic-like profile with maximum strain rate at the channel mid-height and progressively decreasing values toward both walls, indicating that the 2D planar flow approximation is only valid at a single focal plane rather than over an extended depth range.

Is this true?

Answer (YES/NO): NO